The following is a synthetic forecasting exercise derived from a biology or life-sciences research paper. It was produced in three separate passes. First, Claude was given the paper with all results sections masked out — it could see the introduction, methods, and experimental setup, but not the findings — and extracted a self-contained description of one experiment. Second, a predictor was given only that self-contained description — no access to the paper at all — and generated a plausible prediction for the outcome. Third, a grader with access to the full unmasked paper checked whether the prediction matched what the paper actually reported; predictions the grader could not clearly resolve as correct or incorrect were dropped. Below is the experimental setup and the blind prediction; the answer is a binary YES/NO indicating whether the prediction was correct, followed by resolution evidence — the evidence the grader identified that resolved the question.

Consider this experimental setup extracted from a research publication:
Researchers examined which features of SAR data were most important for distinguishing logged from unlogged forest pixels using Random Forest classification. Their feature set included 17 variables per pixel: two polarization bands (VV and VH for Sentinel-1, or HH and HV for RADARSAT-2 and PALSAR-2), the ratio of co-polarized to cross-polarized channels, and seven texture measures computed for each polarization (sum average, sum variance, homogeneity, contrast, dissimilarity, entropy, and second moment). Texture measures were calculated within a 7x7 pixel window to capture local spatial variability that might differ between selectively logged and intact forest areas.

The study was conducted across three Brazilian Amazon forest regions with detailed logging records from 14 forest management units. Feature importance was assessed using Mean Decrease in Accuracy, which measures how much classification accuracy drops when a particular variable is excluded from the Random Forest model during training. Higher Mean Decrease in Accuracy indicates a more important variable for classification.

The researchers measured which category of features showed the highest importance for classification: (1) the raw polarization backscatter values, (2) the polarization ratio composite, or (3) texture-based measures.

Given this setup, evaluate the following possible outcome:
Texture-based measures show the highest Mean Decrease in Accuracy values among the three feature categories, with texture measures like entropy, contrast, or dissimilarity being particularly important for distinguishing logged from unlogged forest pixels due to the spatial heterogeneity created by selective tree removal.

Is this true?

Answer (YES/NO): NO